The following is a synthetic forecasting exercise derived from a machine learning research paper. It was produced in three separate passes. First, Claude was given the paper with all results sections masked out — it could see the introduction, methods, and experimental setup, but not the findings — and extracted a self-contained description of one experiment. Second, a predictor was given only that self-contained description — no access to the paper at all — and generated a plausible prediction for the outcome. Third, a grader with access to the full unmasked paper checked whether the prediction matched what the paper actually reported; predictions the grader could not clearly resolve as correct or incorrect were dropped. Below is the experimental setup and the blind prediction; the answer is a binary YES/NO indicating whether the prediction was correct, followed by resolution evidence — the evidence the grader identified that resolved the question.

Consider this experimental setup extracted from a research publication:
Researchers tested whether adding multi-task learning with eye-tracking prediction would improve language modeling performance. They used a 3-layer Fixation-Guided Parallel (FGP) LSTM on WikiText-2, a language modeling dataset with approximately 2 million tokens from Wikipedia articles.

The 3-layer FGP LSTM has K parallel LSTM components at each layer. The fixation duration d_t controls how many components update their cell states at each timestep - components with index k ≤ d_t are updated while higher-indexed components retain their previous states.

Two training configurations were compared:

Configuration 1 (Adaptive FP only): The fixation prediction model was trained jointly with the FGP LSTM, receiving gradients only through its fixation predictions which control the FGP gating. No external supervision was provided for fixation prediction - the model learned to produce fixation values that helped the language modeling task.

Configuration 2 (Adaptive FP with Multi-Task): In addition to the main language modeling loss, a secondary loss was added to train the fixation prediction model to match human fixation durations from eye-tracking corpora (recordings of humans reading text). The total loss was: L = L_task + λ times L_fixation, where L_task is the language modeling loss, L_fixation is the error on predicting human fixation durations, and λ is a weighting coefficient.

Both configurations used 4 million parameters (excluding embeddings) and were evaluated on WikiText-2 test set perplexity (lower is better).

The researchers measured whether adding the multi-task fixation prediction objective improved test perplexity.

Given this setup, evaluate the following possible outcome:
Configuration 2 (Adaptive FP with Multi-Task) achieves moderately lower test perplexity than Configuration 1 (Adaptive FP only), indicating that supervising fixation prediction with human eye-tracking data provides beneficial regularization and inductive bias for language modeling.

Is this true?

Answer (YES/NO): NO